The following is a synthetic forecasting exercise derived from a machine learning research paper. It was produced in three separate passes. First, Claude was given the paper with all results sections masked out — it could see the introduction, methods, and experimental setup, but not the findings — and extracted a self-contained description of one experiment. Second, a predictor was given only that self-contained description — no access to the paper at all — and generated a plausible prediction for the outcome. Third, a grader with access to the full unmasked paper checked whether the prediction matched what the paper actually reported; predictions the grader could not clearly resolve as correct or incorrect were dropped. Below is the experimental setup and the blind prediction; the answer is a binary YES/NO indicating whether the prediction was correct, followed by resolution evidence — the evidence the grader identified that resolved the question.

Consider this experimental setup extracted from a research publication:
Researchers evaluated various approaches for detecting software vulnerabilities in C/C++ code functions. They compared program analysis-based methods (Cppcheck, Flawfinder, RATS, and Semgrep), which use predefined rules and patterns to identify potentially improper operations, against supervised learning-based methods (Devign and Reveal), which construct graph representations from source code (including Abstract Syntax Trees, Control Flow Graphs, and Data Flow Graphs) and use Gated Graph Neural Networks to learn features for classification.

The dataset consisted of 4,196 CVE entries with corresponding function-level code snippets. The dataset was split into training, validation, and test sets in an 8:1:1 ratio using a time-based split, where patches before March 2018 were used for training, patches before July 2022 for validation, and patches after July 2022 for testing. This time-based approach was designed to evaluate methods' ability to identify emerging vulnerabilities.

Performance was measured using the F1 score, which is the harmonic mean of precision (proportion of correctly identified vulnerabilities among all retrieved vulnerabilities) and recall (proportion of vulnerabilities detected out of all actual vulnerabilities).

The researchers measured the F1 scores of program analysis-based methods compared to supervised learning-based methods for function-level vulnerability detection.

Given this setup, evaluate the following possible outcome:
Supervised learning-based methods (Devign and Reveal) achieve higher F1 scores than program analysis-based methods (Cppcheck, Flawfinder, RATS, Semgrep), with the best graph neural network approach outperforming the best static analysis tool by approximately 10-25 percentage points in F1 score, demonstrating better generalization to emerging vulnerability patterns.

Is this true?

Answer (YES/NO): NO